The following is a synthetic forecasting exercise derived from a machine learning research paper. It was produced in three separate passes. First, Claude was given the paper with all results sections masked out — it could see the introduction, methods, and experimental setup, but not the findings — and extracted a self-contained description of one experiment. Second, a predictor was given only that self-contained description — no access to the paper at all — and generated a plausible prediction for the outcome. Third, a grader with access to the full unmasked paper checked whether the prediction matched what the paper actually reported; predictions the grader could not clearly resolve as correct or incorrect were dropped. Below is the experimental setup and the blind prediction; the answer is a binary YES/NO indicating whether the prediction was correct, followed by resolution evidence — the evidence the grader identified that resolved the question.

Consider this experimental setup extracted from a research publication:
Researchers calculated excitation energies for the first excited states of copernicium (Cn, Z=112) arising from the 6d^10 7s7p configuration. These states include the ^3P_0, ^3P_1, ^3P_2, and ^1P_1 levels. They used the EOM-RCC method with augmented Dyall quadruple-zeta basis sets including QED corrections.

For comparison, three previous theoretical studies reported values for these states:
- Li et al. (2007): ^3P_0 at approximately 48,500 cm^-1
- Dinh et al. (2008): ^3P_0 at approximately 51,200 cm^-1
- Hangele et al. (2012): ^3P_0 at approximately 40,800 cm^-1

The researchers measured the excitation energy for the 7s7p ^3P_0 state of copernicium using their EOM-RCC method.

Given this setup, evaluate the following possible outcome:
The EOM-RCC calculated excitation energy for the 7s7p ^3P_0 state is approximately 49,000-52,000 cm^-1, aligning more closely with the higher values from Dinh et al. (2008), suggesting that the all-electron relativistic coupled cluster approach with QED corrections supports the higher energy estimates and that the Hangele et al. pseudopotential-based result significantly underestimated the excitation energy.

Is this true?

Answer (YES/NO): YES